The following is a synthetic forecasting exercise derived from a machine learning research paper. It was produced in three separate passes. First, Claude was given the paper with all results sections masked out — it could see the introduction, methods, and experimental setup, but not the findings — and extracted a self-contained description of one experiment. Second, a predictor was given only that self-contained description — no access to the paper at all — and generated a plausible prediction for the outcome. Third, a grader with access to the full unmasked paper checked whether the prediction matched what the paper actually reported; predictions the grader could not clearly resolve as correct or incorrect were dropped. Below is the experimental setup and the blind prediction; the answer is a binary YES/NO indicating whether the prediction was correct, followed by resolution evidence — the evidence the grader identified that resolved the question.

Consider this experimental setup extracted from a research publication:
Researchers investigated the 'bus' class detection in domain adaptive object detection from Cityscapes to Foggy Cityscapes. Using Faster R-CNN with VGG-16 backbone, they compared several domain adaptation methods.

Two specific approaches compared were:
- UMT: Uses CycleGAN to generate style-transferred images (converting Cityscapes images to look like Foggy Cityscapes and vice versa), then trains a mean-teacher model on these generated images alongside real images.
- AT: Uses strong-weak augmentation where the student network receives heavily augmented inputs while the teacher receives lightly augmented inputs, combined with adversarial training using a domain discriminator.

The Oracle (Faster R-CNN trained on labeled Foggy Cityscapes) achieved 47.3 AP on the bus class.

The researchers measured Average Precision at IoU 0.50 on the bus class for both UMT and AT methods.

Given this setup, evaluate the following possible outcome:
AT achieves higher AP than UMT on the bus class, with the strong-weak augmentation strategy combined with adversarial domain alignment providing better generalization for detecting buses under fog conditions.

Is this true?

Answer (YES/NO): YES